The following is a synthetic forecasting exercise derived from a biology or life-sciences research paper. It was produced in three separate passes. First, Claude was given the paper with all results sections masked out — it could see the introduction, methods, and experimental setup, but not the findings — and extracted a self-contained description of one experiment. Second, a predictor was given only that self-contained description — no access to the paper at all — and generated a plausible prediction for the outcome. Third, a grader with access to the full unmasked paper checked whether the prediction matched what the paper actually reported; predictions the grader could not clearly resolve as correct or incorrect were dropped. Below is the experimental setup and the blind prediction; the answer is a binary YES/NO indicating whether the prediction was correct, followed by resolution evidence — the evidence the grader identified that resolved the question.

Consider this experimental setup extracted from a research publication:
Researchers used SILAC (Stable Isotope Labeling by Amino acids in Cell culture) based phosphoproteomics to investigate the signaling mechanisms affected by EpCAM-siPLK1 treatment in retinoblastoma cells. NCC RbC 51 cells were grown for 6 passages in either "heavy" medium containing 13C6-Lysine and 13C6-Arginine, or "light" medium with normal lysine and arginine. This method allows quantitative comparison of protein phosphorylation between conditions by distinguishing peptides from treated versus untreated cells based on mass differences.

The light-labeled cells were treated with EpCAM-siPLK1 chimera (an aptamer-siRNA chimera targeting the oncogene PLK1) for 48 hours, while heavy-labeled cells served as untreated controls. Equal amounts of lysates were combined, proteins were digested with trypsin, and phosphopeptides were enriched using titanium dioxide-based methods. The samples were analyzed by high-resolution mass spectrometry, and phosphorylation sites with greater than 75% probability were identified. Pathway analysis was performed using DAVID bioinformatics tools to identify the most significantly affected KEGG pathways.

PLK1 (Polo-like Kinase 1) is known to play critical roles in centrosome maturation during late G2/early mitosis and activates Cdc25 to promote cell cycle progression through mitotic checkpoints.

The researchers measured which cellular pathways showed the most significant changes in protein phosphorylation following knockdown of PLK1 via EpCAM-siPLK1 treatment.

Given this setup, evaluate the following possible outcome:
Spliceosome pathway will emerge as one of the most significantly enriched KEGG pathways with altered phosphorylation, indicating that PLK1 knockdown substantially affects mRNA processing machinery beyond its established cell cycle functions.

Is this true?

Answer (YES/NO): NO